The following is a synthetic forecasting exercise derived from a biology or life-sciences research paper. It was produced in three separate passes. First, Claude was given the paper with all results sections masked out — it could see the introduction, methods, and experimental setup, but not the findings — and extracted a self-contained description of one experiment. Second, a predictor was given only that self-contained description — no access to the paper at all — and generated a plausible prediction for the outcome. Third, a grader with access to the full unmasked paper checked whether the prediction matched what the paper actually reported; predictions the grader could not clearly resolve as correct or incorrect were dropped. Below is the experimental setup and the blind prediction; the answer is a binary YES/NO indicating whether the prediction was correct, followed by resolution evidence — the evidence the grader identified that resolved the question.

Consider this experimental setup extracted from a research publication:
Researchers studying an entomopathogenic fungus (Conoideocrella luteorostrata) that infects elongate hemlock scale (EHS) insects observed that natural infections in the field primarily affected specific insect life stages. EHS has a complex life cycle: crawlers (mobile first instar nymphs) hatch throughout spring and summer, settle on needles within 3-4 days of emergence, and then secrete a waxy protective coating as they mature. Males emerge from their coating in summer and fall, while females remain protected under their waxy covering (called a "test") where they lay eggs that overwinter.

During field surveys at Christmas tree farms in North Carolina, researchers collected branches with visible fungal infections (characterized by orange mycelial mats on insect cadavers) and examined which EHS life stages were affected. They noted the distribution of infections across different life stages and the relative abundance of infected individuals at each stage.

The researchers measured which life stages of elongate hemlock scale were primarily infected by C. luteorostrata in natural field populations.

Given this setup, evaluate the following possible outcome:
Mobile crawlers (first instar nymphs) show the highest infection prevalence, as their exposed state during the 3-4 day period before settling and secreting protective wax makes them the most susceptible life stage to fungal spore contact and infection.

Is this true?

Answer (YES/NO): YES